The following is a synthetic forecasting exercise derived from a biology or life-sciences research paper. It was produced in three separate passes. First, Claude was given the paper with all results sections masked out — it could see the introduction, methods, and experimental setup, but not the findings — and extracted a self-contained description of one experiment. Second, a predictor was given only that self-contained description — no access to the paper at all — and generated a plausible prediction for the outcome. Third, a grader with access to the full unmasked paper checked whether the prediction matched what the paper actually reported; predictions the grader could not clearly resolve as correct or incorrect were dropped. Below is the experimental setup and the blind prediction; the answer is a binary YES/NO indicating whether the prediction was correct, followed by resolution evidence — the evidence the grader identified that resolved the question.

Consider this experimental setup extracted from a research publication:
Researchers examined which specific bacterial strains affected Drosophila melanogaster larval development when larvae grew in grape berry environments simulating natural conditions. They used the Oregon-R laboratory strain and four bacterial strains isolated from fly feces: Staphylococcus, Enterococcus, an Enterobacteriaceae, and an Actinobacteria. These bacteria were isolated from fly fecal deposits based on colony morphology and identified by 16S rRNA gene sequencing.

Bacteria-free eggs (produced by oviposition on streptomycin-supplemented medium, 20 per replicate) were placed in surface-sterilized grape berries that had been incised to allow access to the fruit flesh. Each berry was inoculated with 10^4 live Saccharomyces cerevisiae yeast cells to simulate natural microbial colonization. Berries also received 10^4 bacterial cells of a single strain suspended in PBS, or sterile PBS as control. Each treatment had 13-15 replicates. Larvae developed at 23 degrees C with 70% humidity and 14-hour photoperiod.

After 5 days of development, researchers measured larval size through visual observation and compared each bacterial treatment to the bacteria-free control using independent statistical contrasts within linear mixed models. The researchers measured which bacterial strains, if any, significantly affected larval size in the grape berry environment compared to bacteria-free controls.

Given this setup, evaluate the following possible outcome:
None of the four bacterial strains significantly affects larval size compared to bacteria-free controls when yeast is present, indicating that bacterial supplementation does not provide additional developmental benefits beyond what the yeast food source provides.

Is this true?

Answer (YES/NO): NO